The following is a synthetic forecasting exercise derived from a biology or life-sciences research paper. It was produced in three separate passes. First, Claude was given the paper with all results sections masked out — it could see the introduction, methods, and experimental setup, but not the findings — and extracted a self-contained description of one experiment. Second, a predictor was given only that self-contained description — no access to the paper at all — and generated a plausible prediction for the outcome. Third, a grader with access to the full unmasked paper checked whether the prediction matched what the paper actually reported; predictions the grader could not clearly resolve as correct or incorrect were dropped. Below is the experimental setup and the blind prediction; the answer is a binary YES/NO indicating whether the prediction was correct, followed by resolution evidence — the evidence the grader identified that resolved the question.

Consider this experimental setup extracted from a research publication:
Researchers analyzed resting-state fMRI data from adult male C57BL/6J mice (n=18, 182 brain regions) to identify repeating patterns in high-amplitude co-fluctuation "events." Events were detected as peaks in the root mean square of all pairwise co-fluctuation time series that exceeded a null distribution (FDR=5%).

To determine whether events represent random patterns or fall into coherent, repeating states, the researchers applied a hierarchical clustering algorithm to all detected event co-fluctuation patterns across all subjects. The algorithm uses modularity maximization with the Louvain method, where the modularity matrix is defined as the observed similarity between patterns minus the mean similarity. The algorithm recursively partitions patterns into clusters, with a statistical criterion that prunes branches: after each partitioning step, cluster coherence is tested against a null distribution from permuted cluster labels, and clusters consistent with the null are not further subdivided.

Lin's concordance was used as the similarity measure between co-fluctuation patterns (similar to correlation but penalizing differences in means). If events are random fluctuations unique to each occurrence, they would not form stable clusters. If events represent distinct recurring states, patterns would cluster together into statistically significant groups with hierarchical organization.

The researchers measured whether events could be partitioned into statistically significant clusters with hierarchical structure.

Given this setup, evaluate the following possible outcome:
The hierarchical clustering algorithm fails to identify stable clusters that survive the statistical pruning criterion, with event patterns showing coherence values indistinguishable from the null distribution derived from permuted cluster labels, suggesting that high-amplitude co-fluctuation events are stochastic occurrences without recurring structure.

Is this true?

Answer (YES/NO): NO